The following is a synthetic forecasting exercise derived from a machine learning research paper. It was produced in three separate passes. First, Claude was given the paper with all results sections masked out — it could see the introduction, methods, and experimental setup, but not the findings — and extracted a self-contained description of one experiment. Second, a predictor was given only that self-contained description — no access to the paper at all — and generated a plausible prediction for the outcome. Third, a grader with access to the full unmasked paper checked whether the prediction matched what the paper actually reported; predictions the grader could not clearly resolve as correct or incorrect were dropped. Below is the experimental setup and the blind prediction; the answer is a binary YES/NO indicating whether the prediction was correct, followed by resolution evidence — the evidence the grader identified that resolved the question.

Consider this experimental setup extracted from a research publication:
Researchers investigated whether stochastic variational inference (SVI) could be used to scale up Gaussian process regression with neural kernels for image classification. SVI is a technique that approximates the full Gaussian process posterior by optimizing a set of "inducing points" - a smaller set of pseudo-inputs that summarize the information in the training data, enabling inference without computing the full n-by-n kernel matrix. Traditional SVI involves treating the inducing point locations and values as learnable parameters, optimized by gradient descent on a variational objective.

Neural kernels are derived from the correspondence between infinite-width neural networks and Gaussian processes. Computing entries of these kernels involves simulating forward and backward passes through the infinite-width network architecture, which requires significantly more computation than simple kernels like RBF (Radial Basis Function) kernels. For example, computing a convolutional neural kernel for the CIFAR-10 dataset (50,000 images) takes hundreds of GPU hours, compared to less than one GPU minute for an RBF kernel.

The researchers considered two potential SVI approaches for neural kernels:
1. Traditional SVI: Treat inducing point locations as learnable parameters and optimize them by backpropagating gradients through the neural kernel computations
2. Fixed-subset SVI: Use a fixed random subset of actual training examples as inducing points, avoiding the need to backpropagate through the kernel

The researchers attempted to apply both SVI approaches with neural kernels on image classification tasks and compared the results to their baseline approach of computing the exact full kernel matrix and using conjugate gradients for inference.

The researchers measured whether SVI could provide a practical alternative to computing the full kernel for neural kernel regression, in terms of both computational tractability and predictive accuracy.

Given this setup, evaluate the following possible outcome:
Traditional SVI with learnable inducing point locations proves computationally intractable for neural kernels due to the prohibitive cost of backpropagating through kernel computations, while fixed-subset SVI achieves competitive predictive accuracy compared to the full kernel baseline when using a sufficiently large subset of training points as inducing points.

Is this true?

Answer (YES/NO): NO